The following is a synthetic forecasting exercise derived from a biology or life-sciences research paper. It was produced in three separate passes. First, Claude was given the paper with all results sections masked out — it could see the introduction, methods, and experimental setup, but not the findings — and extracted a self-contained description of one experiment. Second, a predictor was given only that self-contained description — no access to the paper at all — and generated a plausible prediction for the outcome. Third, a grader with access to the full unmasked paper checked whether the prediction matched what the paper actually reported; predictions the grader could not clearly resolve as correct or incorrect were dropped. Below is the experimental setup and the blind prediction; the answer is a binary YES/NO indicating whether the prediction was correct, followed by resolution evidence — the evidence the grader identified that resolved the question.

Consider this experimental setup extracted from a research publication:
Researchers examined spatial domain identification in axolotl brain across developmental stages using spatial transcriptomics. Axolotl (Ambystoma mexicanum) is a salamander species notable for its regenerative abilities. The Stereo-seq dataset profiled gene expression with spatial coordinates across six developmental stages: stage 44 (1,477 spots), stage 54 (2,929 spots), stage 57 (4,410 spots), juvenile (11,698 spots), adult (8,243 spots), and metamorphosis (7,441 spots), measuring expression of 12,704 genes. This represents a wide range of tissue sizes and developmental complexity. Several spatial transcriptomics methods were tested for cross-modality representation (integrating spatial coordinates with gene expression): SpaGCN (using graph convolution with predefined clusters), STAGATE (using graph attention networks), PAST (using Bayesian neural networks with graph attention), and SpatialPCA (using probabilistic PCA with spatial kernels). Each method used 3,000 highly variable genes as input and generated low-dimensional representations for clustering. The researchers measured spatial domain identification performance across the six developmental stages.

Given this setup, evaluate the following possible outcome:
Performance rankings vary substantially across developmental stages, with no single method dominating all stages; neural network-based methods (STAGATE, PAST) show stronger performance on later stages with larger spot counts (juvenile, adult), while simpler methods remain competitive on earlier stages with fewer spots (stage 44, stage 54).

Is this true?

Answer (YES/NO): NO